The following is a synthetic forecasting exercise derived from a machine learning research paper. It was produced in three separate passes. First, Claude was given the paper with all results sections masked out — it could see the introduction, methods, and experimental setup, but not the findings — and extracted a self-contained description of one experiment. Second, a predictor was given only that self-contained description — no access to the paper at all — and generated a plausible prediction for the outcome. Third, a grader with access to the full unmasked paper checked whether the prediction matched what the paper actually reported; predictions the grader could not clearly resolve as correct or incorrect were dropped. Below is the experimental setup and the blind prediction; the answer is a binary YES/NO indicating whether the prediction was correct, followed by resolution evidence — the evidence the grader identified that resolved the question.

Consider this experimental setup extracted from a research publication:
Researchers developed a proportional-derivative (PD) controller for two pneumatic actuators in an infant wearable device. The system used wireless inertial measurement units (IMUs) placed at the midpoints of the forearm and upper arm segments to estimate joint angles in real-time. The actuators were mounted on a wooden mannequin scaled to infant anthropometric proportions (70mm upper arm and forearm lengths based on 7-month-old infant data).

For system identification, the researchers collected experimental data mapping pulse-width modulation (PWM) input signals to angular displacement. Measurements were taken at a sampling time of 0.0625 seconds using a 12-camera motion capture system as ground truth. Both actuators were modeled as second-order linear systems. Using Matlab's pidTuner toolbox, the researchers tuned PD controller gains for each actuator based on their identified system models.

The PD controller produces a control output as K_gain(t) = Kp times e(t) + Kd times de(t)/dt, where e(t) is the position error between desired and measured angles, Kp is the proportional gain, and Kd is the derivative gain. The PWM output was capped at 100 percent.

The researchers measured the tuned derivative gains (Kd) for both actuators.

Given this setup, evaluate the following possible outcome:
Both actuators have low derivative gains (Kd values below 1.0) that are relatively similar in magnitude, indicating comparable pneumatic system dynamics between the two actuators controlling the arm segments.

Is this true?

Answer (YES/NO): NO